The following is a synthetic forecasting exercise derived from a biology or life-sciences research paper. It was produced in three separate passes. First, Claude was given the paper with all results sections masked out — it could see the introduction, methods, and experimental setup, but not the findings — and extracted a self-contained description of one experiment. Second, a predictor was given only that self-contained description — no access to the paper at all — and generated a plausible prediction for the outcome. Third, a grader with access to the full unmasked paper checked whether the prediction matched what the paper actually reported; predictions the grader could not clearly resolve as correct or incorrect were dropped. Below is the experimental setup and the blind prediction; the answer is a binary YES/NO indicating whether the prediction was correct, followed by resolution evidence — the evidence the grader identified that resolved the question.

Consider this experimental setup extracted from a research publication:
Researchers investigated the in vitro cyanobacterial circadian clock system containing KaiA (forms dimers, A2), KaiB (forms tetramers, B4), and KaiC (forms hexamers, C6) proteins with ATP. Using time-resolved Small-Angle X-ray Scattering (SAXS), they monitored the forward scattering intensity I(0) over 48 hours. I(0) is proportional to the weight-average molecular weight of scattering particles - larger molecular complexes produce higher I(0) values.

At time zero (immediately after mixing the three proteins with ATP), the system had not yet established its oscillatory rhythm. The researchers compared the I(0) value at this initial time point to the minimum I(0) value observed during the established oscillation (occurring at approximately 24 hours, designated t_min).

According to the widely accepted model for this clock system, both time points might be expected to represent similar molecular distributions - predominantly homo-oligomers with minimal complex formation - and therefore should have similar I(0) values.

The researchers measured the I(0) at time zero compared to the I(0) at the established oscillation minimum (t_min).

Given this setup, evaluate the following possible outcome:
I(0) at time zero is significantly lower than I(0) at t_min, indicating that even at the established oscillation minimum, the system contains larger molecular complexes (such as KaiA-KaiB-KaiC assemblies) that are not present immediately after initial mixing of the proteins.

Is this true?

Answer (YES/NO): YES